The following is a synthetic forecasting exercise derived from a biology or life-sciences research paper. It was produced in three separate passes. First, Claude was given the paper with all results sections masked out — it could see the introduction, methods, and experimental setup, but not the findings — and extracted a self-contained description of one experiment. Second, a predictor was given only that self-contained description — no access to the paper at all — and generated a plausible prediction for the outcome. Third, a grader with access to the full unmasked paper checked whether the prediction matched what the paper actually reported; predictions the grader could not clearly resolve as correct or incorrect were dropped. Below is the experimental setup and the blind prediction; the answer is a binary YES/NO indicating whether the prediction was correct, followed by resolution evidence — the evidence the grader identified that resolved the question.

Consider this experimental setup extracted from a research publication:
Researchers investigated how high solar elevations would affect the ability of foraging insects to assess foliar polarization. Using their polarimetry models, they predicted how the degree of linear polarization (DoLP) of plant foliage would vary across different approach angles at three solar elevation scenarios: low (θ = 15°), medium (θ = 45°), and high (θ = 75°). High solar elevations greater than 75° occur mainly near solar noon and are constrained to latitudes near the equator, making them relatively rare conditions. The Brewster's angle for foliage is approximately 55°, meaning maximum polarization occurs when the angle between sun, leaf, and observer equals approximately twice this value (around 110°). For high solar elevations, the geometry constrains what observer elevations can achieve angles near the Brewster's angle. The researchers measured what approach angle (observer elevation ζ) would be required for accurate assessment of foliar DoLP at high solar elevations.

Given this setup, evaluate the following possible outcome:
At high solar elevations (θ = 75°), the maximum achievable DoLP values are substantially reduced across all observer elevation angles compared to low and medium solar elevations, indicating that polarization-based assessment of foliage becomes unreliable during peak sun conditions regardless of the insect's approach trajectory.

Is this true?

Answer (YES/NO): NO